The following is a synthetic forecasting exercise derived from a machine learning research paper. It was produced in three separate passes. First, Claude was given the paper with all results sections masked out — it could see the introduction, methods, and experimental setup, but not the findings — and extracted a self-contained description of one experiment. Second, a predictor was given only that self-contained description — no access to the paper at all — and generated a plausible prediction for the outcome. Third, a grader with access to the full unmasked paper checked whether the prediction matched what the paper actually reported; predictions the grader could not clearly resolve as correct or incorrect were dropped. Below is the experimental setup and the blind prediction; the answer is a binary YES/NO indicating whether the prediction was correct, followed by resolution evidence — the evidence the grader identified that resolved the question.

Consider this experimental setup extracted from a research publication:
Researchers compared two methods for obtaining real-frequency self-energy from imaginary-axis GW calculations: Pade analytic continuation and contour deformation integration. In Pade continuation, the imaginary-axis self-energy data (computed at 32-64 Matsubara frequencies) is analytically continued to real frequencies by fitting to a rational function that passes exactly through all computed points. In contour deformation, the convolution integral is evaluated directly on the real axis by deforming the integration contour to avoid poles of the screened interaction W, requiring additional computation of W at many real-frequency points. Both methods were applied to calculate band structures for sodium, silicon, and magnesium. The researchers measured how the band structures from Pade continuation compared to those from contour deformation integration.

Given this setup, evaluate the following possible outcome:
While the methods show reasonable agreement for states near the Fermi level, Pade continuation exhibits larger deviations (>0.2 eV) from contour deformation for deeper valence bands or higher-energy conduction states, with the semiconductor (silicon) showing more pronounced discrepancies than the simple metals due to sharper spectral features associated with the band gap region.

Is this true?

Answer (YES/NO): NO